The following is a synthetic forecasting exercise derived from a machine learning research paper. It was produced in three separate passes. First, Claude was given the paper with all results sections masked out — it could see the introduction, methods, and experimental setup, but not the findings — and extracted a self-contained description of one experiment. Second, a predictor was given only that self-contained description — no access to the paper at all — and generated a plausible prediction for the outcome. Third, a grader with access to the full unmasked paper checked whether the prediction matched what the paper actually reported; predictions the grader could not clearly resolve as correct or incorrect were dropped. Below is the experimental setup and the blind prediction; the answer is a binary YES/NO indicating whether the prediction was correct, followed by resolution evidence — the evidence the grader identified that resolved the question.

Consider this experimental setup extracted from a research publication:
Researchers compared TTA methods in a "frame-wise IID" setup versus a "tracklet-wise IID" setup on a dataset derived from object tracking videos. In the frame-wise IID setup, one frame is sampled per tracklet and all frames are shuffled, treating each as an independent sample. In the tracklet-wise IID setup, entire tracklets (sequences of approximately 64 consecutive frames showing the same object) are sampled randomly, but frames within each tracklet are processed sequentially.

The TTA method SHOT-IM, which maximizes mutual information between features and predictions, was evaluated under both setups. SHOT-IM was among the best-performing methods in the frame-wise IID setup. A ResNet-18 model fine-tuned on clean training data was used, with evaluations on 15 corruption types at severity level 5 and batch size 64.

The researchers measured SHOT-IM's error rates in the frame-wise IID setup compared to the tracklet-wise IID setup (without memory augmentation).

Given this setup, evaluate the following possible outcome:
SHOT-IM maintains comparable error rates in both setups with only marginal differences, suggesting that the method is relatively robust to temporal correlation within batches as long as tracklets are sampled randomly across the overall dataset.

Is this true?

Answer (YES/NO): NO